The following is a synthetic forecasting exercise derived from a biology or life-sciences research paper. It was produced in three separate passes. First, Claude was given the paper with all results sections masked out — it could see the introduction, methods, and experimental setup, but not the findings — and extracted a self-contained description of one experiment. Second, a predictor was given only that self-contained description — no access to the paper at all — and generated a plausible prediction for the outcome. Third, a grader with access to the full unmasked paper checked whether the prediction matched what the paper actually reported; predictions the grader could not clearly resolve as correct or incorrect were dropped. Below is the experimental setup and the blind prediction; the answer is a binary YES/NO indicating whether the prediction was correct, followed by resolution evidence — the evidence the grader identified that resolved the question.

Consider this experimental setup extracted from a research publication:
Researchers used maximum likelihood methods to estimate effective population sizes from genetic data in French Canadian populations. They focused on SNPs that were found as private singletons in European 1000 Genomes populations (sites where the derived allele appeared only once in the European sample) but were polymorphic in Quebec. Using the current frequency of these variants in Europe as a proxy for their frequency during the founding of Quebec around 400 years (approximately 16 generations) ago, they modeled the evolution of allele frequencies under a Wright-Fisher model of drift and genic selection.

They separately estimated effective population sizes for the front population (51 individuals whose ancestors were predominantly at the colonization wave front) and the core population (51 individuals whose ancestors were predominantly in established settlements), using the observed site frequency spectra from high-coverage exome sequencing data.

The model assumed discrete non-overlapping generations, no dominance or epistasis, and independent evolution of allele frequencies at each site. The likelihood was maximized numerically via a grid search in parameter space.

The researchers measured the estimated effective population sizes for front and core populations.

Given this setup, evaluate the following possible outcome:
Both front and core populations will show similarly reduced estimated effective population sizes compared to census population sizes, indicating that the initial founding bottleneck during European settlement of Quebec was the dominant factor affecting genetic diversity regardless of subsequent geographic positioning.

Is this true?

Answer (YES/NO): NO